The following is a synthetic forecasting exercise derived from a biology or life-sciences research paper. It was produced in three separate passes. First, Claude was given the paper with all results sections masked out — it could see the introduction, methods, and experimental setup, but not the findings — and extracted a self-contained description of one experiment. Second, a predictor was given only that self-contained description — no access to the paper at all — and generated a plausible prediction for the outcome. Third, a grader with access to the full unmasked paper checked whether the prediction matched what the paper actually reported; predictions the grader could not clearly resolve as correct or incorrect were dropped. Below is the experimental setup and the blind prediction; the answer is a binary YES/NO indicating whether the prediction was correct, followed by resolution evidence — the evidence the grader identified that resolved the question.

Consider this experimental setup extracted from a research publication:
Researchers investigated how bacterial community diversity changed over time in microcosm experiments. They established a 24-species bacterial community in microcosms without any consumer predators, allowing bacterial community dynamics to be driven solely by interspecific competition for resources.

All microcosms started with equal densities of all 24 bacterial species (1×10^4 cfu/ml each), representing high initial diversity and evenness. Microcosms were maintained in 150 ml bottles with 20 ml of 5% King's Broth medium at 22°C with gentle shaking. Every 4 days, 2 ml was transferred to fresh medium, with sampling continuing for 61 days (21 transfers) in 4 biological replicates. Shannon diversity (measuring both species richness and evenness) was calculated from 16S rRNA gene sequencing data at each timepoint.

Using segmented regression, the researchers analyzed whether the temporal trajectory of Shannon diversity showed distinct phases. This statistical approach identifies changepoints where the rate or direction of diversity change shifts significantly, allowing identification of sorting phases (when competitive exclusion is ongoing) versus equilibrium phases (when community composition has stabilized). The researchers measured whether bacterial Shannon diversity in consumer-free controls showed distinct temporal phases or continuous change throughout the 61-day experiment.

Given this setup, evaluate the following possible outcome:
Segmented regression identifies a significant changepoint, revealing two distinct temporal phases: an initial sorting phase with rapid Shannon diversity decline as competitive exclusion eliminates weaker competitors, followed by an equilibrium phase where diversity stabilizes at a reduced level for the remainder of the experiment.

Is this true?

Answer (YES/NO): YES